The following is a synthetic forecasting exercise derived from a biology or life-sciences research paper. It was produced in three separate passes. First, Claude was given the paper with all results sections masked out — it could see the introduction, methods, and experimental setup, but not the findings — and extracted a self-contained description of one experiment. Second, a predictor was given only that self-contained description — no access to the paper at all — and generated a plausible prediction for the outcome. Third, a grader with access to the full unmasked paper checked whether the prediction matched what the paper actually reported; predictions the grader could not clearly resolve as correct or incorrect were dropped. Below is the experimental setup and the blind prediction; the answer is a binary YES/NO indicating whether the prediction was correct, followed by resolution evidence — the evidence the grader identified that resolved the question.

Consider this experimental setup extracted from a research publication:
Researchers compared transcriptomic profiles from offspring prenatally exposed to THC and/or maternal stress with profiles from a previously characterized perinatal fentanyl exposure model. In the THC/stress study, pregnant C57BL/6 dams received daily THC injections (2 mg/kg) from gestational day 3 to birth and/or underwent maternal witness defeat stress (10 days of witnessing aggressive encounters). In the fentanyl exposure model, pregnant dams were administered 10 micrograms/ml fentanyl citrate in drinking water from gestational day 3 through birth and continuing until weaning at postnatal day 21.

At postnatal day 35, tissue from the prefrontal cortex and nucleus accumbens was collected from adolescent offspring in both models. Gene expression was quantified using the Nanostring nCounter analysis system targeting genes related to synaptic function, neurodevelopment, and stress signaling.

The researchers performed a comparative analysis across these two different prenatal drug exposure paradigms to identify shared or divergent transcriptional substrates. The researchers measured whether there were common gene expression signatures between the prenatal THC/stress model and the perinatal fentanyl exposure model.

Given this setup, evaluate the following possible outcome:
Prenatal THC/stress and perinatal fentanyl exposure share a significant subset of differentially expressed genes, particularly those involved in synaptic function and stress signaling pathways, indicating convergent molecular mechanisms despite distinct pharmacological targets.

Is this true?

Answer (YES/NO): NO